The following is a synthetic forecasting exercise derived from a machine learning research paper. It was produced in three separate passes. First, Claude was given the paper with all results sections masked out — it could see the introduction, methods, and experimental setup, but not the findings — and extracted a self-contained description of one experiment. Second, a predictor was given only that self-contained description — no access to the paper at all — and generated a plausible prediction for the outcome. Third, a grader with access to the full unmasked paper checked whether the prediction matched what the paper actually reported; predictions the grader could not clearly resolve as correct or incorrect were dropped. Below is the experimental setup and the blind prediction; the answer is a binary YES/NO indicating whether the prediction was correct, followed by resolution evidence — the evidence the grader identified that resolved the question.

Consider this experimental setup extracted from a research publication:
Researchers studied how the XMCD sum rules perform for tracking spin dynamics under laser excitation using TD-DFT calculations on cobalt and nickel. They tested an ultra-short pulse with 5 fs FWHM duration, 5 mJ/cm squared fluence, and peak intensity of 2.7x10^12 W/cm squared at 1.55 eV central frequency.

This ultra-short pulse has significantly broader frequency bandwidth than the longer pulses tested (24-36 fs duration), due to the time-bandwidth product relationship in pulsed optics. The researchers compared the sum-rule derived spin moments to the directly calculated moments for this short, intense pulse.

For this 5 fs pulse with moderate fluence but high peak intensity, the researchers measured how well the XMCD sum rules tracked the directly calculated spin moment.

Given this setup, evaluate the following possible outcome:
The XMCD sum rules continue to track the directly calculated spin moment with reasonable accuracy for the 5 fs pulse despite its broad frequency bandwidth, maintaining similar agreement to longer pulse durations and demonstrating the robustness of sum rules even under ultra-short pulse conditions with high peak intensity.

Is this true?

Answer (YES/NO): NO